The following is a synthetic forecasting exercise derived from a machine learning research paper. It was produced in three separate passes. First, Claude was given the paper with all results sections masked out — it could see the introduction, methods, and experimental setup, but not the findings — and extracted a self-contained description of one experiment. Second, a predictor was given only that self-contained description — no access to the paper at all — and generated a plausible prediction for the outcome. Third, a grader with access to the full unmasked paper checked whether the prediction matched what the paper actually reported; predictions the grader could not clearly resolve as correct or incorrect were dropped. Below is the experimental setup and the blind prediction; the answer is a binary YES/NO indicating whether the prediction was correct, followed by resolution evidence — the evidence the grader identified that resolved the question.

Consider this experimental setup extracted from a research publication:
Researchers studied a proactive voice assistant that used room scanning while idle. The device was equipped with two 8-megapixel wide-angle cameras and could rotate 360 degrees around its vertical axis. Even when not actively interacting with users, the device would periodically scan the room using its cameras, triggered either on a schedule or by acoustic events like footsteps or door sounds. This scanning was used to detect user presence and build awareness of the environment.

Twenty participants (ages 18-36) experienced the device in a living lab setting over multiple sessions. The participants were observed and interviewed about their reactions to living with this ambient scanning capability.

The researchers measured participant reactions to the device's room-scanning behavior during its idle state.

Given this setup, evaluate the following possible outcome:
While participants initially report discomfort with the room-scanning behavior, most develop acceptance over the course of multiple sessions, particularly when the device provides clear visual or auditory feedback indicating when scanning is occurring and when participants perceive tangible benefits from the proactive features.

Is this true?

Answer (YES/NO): NO